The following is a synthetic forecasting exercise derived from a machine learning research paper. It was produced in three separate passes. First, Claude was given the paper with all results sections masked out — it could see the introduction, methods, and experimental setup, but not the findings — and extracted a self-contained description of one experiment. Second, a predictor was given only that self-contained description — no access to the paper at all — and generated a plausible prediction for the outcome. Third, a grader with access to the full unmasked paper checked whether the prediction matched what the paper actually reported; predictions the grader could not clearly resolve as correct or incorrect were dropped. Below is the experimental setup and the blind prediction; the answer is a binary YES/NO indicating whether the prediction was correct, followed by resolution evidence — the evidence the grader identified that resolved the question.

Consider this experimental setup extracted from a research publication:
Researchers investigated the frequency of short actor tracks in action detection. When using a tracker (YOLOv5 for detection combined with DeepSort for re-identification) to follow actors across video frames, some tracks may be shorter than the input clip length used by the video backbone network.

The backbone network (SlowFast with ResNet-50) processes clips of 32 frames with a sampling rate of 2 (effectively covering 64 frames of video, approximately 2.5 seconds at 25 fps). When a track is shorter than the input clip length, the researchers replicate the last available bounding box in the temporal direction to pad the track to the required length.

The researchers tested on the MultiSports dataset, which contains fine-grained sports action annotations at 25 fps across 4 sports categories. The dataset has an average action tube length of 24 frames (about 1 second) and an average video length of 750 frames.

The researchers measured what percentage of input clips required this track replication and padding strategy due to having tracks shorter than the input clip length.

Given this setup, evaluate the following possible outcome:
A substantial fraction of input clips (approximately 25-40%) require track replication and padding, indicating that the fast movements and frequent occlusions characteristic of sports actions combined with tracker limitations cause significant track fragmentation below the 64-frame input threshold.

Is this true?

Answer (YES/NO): NO